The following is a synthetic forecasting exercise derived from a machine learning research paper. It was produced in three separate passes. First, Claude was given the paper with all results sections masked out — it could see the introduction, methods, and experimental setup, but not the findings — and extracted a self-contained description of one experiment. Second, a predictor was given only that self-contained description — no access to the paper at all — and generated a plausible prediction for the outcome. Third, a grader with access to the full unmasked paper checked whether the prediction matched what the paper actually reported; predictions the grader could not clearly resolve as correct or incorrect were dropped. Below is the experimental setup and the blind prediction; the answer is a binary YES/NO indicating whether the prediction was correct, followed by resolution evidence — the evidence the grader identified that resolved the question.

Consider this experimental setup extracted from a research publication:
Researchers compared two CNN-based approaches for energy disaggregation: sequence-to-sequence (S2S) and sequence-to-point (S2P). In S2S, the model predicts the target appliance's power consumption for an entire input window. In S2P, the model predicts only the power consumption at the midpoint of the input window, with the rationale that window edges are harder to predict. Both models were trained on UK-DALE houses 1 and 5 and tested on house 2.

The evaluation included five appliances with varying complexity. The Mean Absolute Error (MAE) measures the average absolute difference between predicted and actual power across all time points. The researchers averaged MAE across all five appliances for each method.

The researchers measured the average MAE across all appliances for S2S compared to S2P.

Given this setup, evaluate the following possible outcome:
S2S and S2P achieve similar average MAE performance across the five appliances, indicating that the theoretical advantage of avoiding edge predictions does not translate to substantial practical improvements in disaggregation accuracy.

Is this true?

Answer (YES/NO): NO